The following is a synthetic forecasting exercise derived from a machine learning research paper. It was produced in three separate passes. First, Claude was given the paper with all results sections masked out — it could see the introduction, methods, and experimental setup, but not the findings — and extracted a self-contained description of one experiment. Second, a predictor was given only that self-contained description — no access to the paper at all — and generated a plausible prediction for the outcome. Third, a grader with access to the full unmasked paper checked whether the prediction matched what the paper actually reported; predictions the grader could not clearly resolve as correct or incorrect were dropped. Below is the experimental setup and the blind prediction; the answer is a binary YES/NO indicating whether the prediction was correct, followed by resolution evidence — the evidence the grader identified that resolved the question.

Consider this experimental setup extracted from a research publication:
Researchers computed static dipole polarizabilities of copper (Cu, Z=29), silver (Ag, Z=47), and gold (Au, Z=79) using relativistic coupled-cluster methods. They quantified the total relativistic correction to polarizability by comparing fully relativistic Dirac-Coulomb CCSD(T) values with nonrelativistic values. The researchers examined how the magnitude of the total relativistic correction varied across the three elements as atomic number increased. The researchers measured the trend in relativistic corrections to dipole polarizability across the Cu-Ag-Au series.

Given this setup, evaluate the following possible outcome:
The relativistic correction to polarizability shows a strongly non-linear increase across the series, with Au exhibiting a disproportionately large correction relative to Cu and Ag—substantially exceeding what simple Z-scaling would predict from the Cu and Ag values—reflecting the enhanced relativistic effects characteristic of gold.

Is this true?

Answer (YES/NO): NO